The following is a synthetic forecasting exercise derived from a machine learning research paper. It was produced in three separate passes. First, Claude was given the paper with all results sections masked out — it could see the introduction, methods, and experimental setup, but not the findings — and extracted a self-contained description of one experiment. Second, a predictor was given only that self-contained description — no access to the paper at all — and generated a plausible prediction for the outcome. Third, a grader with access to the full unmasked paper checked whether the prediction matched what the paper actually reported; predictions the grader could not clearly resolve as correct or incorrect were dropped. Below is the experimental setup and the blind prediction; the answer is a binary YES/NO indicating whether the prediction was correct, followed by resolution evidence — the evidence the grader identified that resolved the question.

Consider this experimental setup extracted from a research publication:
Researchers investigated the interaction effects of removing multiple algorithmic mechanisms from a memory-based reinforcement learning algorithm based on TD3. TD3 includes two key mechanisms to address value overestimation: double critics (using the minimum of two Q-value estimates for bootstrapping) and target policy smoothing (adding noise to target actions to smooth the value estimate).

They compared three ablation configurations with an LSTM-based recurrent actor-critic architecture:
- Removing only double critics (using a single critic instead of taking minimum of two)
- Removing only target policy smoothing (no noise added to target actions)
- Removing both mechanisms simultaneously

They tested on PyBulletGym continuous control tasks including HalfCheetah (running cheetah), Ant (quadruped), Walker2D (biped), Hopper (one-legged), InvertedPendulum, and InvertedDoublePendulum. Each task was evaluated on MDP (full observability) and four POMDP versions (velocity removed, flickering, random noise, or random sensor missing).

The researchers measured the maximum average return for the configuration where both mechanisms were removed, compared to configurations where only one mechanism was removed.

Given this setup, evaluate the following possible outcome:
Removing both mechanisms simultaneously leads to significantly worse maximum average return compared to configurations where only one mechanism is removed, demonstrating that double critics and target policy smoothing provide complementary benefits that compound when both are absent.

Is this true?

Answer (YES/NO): NO